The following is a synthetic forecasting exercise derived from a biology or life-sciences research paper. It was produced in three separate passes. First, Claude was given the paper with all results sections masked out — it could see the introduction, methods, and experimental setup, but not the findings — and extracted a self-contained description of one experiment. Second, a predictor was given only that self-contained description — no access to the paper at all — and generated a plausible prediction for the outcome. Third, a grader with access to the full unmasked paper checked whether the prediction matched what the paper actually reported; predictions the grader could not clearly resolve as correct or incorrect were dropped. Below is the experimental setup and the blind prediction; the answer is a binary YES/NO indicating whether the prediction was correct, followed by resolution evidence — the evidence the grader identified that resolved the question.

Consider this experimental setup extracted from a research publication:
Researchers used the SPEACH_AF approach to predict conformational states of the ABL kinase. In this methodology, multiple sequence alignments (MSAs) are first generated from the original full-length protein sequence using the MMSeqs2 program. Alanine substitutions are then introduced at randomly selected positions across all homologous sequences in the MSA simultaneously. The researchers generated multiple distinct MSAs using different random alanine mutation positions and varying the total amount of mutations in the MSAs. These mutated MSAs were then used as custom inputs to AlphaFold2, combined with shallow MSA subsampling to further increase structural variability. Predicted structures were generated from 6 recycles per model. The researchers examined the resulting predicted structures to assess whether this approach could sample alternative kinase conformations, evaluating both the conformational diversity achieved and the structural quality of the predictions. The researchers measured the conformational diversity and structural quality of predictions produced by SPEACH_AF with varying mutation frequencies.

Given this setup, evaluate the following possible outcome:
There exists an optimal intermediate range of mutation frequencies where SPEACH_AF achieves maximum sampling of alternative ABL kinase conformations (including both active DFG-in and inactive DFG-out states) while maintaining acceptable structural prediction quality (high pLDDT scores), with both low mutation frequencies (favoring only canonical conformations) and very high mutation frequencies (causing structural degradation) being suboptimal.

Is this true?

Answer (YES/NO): NO